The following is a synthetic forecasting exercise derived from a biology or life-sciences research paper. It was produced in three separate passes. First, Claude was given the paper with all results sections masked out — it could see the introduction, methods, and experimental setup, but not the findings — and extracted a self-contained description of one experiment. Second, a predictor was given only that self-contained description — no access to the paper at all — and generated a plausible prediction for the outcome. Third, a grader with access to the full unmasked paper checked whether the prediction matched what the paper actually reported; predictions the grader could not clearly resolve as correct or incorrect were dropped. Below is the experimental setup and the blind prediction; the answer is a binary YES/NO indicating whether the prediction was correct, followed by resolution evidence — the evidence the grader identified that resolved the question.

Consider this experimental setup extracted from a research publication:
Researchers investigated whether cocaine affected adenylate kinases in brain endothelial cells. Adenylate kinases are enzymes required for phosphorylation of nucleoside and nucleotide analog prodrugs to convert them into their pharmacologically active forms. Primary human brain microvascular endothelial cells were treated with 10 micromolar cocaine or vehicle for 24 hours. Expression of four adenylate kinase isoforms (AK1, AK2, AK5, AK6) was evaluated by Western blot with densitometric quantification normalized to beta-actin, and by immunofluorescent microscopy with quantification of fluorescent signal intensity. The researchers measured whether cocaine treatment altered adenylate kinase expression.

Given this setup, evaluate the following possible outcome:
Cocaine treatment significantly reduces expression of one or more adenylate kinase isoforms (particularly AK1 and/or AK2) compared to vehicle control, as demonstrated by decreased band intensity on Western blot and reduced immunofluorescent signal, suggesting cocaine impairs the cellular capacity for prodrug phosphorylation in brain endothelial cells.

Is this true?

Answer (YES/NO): NO